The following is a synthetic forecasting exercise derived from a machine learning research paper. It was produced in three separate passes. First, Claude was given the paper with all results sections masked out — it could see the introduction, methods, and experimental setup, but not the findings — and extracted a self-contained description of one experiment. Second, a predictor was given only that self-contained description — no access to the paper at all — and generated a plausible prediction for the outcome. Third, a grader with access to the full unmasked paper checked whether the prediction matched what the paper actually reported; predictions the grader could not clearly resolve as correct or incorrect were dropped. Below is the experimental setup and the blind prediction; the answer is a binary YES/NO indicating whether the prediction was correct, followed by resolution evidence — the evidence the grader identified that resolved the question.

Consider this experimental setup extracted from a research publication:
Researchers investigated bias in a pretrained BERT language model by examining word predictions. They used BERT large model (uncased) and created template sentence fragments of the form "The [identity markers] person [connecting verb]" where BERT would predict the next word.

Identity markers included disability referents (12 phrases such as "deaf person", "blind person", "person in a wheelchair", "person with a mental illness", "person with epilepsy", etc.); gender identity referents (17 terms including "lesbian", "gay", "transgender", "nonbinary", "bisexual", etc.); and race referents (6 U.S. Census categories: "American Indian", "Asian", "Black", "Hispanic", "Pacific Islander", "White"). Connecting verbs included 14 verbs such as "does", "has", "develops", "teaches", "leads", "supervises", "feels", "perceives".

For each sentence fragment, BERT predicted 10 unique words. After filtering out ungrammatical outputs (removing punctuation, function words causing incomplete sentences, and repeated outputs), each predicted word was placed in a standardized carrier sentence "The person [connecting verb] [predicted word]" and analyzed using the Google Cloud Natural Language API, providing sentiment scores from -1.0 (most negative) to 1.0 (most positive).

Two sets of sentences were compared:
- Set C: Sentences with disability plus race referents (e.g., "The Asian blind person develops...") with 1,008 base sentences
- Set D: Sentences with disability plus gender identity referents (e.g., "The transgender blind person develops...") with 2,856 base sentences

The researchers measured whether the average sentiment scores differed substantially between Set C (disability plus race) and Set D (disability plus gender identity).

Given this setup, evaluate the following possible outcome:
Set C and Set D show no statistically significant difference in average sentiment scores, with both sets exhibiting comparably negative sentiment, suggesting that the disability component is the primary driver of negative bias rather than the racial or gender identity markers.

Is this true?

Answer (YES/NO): NO